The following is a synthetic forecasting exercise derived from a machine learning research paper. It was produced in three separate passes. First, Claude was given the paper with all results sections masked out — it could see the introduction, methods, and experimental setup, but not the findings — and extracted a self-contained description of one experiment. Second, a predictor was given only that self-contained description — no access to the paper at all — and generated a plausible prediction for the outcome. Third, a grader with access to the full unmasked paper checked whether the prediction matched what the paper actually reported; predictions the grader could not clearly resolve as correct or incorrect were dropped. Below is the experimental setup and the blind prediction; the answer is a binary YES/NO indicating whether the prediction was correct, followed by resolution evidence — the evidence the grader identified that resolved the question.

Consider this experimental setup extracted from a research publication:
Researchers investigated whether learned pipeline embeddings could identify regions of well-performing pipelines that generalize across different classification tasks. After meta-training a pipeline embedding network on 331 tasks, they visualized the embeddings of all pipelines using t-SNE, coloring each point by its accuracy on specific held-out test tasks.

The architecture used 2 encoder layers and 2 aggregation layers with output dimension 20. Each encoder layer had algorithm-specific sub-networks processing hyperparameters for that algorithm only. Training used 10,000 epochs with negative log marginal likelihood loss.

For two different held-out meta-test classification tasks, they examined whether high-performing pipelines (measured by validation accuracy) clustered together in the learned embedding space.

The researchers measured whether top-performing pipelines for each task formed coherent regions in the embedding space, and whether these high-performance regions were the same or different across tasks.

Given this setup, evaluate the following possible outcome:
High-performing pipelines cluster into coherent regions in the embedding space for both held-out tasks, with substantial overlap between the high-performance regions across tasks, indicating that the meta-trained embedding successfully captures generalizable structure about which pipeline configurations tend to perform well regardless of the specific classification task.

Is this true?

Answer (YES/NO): NO